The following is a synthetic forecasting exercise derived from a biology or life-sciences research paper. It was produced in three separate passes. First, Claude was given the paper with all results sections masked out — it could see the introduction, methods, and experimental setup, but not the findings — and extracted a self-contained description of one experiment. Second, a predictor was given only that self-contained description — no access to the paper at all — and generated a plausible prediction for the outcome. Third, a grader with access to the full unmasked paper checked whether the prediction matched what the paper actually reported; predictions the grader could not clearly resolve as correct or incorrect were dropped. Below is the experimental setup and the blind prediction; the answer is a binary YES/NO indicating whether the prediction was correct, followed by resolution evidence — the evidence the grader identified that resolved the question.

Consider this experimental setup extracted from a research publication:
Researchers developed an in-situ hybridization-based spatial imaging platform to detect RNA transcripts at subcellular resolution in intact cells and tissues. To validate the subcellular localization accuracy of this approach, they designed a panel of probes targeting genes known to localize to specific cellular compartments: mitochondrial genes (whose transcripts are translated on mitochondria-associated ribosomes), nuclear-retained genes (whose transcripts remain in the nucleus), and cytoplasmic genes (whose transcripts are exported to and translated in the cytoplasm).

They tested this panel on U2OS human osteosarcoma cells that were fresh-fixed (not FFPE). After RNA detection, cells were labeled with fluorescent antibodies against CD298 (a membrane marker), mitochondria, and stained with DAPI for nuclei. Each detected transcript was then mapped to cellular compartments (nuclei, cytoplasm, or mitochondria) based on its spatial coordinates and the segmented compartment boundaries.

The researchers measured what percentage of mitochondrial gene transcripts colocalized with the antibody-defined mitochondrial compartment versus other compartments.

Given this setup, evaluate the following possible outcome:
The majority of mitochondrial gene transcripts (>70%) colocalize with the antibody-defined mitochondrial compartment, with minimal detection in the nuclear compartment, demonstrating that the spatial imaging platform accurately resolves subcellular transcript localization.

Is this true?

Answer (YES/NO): YES